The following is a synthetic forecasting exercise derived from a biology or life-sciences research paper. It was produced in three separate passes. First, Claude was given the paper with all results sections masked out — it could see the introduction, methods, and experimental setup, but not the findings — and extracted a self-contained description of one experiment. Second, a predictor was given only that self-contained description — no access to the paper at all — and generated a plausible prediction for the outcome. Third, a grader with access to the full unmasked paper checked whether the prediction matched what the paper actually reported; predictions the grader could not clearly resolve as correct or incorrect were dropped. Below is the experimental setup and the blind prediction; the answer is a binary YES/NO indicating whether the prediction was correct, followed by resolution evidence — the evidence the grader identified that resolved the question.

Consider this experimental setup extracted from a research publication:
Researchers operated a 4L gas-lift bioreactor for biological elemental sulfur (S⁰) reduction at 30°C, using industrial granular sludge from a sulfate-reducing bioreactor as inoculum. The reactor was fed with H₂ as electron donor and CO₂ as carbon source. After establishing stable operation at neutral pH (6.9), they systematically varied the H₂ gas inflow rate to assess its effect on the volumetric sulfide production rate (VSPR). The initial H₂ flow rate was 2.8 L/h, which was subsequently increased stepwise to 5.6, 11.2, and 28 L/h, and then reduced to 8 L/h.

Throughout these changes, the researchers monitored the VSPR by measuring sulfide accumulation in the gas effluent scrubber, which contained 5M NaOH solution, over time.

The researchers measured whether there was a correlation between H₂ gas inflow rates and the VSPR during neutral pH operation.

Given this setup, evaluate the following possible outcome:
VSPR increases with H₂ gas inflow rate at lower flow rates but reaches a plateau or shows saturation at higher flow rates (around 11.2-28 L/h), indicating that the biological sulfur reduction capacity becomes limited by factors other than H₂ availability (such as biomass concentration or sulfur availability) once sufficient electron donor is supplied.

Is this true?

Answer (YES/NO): NO